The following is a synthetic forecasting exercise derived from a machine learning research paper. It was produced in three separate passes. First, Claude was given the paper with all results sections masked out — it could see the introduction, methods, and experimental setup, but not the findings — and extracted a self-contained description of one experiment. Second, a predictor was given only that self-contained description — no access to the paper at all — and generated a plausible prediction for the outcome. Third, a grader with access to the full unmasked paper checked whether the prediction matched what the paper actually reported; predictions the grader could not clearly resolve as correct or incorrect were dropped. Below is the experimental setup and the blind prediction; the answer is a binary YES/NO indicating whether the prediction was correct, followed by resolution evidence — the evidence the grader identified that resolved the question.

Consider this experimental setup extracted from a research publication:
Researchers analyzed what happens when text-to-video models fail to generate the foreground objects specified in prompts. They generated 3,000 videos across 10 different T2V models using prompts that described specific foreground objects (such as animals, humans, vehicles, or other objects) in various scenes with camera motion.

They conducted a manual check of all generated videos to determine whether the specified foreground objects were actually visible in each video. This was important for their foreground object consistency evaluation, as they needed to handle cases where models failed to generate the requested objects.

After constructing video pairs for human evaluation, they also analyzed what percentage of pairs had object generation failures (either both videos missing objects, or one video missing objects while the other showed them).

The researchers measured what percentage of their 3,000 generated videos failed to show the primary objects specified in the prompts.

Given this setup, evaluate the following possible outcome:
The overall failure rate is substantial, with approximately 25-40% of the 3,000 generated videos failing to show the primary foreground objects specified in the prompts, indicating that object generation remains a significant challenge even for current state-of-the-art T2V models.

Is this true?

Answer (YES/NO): NO